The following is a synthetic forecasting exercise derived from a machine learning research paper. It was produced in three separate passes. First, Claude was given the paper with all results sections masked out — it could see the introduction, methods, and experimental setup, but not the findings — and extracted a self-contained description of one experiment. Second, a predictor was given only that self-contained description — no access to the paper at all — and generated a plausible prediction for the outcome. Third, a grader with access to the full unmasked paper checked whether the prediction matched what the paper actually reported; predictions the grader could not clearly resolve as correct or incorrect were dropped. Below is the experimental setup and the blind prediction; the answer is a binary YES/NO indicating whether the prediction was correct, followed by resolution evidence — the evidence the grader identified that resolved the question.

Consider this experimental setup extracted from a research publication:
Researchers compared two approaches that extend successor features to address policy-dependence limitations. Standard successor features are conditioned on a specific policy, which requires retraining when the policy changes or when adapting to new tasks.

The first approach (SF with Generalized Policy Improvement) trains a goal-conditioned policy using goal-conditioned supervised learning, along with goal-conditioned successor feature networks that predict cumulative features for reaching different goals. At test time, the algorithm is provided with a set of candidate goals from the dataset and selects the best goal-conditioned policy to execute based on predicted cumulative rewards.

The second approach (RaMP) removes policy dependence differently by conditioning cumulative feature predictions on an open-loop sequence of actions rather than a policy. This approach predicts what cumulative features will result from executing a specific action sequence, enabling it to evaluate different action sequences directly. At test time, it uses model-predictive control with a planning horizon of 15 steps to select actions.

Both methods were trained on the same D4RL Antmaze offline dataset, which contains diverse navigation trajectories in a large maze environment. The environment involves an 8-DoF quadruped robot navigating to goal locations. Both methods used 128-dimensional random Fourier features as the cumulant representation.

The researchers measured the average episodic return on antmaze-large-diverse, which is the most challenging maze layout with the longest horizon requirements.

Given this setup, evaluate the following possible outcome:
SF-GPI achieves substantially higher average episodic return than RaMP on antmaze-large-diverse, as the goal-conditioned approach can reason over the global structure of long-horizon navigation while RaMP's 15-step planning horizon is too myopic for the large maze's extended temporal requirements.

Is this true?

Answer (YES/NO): NO